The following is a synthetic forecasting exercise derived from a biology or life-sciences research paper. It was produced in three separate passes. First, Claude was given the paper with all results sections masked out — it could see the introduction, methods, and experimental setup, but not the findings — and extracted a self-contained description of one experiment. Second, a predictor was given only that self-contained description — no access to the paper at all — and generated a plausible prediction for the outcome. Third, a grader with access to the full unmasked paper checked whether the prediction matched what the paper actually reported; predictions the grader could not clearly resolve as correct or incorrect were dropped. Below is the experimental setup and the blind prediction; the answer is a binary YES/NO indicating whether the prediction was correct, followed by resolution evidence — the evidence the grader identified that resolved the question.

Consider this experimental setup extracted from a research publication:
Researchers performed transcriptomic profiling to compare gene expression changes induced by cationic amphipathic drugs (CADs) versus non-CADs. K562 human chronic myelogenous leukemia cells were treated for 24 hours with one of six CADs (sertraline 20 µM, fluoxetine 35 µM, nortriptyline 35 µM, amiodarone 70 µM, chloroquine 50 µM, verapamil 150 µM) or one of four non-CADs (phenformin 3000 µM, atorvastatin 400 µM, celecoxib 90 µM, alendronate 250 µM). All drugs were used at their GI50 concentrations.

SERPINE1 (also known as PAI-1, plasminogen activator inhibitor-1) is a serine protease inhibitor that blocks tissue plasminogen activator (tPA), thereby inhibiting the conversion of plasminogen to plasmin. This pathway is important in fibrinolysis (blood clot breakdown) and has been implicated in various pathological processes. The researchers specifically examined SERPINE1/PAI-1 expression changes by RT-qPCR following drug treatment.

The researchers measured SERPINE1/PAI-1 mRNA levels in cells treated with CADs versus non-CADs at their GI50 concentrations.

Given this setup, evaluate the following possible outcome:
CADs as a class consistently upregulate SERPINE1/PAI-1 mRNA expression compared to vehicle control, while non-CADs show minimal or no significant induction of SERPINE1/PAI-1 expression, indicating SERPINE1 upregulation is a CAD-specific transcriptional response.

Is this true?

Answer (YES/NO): YES